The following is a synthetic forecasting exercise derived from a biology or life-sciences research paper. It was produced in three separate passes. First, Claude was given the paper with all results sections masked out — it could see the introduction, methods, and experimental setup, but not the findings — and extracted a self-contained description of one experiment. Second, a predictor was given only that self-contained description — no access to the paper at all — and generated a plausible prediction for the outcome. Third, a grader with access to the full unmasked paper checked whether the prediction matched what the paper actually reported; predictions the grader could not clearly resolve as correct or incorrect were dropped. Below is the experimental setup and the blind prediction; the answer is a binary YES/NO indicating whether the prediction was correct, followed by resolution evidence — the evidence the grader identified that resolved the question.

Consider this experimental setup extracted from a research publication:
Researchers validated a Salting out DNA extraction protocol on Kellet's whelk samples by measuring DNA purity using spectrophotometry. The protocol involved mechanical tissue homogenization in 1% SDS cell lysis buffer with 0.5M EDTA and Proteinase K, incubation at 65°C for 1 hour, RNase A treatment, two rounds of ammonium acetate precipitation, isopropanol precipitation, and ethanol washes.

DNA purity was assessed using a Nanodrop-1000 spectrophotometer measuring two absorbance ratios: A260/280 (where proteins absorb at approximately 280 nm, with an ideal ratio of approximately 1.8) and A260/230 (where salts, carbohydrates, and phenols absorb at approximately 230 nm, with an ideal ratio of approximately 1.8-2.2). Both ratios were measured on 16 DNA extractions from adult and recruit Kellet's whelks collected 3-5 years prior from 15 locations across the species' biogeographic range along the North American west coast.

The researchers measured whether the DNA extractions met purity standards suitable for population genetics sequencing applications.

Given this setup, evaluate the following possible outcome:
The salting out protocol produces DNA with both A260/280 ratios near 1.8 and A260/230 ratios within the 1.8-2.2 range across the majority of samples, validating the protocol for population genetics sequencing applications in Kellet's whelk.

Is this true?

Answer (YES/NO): YES